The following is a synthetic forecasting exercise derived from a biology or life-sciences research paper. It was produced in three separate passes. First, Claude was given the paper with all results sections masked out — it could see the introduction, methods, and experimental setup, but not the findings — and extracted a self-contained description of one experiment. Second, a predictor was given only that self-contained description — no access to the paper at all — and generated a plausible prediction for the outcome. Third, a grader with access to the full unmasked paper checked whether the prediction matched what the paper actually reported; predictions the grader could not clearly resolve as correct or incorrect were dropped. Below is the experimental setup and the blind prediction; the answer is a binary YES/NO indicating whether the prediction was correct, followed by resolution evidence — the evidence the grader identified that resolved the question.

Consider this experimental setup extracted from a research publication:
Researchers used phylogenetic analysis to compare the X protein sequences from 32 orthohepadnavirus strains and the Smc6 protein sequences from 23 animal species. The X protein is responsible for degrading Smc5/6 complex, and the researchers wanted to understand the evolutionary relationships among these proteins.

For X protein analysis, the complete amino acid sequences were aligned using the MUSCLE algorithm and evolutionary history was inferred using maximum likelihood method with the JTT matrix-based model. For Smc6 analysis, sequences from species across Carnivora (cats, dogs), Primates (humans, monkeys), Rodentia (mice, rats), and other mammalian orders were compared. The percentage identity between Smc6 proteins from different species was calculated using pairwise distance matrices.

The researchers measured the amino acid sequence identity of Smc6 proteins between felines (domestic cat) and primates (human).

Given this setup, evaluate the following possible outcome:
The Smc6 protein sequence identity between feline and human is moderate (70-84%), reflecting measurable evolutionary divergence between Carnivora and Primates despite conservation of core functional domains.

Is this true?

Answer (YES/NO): NO